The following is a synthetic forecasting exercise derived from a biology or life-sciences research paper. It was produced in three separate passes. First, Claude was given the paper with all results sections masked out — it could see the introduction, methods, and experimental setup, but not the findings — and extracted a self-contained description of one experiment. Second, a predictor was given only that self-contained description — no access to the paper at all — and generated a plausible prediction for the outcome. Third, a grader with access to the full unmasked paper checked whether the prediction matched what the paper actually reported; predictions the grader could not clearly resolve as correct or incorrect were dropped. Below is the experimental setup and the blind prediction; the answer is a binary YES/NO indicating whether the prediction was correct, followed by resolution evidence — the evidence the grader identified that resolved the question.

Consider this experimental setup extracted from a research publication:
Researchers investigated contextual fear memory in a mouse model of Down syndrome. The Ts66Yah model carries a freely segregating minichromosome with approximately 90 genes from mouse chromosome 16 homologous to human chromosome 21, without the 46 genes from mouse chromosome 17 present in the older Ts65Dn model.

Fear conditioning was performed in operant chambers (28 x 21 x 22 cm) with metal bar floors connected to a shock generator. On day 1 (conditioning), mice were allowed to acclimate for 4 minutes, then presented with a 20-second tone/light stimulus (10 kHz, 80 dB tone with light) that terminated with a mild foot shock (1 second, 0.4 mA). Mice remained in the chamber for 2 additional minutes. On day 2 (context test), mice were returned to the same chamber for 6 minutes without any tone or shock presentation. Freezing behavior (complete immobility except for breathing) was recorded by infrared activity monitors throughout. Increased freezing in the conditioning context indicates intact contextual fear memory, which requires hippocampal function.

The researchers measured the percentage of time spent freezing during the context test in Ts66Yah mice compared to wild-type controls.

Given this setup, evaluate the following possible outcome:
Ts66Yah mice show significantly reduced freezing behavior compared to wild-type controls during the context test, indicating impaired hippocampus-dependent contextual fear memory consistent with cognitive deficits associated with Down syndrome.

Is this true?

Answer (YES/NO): NO